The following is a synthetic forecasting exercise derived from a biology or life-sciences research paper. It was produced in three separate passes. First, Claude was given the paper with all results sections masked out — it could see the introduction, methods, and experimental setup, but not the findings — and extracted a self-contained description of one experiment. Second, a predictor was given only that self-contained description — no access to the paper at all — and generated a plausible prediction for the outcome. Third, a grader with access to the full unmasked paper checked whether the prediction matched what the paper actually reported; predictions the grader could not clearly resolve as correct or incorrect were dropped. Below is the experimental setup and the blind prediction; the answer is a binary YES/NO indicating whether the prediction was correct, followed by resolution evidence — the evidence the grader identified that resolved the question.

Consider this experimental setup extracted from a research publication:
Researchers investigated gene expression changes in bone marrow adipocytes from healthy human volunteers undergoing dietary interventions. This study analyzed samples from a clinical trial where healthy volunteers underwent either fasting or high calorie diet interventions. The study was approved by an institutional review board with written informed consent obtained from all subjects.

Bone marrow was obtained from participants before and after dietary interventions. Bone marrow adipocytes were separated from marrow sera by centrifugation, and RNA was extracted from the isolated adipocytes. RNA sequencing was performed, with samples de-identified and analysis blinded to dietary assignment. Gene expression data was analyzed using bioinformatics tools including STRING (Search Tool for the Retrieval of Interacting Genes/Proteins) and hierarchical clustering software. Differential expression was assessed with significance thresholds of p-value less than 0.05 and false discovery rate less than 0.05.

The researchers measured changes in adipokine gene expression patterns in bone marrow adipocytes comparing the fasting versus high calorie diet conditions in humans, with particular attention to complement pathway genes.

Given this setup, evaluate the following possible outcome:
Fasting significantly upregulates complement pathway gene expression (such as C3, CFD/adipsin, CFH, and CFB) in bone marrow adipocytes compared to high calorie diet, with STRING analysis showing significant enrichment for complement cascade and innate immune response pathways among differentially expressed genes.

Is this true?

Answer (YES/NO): NO